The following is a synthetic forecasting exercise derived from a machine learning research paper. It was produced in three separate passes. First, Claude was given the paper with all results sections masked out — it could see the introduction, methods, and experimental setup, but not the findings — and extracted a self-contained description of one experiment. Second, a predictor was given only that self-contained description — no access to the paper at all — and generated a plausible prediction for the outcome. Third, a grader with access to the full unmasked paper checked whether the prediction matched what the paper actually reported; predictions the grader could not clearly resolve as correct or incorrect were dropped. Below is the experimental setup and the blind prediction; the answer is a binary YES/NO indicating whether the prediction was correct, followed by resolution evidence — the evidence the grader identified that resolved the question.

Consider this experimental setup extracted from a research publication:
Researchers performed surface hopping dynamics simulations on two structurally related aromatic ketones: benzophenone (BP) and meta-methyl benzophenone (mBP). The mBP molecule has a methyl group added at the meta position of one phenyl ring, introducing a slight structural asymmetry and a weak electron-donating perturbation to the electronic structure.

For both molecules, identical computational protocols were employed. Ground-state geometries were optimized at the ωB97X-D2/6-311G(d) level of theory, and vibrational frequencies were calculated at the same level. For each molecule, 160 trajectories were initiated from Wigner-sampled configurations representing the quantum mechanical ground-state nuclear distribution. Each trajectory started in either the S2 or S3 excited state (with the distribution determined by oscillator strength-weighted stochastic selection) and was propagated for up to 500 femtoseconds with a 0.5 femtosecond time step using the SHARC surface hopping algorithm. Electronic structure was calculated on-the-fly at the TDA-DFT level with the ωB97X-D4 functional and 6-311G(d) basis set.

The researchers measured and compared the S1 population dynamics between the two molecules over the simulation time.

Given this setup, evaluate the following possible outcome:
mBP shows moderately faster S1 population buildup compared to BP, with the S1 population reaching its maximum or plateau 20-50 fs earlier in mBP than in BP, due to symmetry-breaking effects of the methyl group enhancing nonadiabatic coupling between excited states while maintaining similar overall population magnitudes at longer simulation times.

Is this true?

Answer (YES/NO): NO